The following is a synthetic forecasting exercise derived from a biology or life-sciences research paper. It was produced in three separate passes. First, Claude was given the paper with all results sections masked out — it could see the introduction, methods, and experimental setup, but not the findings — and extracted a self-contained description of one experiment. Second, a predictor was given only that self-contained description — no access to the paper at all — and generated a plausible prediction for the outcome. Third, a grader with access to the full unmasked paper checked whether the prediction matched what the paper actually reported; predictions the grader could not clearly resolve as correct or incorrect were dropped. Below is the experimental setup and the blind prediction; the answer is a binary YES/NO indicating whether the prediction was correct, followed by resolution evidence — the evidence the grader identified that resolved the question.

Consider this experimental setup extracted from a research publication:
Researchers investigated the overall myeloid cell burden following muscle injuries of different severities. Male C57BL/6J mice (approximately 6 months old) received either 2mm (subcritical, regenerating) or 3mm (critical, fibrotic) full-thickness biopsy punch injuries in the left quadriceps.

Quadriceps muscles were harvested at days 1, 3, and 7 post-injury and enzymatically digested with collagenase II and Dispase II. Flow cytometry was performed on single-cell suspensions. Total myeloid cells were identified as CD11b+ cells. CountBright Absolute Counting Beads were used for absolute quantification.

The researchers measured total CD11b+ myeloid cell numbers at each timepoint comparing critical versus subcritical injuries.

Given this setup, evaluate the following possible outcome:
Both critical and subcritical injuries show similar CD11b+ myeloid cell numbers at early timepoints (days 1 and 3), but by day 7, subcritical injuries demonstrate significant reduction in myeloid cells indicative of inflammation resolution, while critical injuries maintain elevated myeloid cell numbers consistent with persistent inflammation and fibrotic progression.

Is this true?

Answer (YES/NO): NO